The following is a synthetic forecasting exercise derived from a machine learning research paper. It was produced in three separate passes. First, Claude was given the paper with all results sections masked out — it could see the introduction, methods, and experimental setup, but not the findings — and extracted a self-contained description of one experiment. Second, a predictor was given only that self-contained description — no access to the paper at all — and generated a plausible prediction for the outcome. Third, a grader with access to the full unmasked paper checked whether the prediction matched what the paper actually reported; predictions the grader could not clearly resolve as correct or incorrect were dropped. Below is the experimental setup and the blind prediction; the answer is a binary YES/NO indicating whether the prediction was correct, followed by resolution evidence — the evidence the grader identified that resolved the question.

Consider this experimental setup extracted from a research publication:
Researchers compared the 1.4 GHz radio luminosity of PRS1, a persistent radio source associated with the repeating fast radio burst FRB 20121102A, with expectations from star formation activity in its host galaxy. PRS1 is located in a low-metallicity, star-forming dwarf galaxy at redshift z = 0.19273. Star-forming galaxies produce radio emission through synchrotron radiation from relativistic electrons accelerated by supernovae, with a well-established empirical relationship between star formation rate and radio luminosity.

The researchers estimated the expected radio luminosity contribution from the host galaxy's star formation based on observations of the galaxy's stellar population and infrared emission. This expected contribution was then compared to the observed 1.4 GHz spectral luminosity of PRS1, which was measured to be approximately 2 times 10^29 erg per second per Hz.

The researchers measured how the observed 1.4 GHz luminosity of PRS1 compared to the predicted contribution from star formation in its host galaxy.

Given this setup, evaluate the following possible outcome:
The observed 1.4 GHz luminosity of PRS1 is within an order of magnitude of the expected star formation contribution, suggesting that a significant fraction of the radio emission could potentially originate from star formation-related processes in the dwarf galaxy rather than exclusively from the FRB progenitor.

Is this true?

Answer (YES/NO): NO